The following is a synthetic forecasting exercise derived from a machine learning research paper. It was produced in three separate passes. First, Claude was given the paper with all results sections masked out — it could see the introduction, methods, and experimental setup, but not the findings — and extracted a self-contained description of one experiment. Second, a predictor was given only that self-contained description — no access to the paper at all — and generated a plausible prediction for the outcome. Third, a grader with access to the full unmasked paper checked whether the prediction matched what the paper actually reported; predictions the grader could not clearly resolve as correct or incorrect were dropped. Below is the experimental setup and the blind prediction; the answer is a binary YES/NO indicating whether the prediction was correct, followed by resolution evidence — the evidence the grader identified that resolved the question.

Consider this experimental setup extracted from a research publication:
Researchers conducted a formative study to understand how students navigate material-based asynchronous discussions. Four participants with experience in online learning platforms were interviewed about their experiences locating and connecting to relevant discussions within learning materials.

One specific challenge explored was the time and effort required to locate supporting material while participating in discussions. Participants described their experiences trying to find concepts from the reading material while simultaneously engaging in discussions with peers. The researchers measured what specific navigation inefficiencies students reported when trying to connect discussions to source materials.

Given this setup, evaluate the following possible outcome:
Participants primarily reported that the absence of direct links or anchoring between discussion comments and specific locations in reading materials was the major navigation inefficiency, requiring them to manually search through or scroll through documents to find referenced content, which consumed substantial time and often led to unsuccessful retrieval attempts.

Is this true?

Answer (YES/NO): NO